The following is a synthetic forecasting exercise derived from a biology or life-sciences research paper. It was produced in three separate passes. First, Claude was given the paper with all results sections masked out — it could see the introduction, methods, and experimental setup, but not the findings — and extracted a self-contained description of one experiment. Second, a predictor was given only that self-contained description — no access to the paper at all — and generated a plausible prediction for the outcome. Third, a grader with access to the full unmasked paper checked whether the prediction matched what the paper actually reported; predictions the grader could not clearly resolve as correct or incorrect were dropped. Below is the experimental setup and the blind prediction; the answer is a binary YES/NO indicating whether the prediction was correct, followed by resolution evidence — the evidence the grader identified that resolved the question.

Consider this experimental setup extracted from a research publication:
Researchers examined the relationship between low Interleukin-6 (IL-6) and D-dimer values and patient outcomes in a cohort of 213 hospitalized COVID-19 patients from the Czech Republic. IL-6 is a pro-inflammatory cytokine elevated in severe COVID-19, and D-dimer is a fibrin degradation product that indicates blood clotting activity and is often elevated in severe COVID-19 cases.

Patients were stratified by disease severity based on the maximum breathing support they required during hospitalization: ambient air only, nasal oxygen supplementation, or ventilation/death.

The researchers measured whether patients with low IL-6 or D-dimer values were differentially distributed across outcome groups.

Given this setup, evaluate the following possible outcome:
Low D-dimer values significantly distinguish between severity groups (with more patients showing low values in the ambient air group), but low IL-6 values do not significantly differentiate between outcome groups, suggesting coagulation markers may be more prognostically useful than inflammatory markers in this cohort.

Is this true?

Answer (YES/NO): NO